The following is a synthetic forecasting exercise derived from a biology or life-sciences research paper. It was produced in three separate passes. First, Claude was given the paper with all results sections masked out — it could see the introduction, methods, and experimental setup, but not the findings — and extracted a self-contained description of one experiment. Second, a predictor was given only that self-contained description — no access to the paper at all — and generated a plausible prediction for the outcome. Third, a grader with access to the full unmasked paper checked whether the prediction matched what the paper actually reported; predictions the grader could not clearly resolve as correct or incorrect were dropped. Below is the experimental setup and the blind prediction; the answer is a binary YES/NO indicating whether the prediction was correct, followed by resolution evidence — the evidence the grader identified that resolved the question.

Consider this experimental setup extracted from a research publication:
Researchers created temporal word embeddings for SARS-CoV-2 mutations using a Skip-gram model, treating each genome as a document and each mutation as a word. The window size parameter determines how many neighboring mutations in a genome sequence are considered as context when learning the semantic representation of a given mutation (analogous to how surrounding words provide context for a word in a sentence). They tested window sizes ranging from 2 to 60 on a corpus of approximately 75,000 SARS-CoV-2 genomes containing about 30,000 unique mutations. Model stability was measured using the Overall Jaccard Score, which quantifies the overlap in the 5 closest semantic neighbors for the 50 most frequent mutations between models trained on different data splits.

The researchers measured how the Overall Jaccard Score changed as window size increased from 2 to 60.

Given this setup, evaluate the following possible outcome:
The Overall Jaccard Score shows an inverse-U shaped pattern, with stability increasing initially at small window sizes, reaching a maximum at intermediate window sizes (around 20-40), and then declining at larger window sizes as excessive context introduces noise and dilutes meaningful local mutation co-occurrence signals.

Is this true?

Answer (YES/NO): NO